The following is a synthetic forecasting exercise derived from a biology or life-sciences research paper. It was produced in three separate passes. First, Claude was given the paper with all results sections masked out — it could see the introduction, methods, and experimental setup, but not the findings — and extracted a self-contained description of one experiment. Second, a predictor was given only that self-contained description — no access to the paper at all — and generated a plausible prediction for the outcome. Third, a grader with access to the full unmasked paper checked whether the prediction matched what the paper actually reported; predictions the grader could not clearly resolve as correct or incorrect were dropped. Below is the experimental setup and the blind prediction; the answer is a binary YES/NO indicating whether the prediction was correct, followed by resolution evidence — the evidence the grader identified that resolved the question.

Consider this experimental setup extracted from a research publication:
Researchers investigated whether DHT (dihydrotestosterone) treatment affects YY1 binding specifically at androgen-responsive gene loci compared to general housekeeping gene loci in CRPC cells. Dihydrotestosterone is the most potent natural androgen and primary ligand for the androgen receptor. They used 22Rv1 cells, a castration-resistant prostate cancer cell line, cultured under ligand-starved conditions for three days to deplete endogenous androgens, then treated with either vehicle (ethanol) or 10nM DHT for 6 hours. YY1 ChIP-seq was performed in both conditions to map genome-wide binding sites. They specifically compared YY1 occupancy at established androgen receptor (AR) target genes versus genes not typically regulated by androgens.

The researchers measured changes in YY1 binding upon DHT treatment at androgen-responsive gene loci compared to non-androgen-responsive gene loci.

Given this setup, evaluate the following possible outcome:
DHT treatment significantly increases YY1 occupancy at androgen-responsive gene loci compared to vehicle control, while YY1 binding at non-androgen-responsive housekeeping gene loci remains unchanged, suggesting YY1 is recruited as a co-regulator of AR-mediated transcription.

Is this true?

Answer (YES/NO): NO